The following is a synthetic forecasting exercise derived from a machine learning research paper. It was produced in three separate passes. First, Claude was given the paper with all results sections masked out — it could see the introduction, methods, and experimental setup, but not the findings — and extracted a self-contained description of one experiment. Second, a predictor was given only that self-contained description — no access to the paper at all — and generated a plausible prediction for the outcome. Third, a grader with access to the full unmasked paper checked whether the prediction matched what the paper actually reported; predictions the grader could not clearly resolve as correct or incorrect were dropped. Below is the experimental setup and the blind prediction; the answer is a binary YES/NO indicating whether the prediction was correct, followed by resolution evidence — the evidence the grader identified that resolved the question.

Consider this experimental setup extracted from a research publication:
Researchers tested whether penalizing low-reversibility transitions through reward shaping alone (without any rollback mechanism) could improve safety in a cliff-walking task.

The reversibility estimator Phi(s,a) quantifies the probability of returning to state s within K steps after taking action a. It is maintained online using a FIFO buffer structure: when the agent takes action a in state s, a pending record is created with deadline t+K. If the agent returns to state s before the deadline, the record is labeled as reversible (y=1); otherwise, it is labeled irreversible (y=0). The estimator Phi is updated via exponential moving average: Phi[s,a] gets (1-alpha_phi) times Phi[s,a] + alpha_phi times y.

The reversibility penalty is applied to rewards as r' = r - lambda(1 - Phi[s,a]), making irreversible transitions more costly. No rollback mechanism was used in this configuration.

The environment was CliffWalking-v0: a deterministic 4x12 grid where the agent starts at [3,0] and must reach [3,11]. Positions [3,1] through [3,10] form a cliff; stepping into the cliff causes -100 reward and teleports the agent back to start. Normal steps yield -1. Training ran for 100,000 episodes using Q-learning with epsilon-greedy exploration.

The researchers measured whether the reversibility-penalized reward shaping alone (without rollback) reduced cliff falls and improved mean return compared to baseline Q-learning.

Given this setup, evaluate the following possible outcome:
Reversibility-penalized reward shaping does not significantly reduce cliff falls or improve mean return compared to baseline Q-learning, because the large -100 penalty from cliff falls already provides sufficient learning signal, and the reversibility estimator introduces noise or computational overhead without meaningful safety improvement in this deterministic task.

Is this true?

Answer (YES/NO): YES